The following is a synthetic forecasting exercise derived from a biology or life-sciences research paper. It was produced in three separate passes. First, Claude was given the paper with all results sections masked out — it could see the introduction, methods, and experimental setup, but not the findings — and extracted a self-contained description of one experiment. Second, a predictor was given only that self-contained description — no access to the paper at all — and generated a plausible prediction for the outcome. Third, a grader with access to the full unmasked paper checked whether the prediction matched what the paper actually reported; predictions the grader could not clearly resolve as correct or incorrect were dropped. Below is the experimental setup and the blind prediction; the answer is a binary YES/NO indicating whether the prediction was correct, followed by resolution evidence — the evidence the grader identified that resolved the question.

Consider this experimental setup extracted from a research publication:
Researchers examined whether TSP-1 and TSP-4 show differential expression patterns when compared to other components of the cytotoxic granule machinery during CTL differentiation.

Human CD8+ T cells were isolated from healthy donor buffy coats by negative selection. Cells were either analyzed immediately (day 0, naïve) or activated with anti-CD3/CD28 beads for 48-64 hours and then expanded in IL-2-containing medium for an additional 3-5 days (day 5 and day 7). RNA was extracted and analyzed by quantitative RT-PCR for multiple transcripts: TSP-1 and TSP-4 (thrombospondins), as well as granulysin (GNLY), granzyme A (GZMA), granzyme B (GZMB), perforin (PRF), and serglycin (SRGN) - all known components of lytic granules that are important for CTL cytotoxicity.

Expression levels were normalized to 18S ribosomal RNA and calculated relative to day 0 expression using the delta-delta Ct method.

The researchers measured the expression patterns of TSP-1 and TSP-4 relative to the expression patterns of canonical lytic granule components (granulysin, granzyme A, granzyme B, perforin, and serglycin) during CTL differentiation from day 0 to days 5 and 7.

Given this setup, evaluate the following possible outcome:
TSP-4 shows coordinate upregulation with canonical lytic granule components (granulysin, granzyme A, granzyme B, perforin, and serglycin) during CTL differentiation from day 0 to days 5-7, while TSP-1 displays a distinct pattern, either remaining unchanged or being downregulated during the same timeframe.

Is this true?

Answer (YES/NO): YES